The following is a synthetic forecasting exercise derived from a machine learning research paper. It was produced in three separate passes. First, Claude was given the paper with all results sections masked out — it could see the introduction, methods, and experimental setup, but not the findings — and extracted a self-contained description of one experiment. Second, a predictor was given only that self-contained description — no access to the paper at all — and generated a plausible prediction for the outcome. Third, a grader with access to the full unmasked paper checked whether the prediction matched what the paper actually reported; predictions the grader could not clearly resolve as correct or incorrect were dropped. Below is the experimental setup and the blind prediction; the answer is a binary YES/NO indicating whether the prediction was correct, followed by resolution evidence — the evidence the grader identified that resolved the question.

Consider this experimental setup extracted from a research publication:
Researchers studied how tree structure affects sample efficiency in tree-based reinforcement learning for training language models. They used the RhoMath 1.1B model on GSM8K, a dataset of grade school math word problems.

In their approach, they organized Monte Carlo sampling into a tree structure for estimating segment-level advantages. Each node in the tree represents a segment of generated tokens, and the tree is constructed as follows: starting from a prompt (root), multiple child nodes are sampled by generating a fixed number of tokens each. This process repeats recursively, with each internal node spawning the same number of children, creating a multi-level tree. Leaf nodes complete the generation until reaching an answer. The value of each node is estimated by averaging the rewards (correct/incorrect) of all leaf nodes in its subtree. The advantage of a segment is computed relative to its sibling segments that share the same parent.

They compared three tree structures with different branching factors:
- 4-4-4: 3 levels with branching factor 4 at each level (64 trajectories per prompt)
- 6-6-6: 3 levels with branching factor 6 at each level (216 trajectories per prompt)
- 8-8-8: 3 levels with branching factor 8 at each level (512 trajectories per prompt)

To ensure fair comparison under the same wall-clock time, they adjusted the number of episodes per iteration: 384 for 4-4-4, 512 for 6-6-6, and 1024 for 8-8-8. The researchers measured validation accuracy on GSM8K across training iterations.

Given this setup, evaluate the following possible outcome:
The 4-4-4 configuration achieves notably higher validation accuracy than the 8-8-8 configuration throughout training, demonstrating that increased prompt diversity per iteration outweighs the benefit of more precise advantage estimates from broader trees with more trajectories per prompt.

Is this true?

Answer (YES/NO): NO